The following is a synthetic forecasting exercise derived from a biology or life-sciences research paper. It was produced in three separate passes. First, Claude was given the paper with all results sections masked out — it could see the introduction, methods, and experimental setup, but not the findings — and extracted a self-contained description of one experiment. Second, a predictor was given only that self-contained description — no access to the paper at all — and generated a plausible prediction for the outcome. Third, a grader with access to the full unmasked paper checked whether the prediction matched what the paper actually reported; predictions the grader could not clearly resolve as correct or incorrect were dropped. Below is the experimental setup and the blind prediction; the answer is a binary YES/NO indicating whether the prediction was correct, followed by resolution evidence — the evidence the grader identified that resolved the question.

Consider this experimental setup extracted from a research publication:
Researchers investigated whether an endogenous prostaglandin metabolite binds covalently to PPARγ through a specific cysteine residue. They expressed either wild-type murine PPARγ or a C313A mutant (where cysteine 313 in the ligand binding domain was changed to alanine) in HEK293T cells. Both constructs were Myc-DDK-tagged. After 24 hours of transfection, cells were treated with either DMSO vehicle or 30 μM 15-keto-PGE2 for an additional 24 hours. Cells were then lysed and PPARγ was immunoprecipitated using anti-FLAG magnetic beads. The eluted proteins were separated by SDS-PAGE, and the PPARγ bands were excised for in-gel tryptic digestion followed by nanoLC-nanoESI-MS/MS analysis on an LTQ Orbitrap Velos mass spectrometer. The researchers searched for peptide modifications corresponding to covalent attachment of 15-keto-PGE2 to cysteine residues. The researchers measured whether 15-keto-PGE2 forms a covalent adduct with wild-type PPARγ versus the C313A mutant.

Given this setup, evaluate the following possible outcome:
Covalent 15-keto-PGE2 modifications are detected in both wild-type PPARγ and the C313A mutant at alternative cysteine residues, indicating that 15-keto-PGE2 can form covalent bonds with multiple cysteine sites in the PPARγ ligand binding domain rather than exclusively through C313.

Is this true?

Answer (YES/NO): NO